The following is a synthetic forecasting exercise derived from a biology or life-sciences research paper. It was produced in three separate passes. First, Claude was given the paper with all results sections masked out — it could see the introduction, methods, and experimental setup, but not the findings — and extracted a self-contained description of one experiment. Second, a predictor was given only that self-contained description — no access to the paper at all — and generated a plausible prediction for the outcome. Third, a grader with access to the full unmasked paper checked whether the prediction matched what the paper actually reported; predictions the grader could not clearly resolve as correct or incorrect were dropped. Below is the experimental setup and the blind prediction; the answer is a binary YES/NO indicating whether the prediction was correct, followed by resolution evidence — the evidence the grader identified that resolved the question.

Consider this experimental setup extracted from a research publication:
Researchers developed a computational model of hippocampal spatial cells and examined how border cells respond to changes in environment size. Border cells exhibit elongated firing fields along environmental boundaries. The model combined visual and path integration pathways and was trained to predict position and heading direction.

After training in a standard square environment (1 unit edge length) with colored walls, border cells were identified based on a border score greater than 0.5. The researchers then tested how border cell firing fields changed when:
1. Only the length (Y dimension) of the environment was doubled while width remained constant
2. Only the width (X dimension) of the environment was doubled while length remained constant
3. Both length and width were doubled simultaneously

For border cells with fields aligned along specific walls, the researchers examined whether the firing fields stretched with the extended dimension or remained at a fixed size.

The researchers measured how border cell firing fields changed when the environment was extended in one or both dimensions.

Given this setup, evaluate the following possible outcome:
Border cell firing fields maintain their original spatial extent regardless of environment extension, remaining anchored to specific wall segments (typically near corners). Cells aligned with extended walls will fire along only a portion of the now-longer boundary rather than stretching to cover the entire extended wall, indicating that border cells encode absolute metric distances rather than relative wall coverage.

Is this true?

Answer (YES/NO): NO